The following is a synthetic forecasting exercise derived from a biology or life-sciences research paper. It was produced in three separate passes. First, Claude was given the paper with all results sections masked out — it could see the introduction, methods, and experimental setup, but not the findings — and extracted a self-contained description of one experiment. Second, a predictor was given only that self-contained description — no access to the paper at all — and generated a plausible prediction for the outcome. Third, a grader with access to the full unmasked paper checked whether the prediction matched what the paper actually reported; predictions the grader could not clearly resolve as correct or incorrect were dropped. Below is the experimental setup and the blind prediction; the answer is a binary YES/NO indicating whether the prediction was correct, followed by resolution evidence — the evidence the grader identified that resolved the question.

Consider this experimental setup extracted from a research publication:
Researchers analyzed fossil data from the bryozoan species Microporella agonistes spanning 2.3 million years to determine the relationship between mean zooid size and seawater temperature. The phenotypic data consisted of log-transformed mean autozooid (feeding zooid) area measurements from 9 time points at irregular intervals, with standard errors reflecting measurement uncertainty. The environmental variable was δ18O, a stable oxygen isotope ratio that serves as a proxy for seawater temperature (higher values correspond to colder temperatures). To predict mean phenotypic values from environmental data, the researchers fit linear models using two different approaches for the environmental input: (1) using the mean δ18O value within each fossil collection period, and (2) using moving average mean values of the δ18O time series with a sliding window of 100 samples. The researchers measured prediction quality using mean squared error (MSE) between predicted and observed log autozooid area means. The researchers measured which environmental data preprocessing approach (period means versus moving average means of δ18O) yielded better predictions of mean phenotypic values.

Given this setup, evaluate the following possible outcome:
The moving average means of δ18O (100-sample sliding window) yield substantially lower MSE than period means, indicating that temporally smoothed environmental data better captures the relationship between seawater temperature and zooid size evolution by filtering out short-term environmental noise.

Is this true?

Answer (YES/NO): YES